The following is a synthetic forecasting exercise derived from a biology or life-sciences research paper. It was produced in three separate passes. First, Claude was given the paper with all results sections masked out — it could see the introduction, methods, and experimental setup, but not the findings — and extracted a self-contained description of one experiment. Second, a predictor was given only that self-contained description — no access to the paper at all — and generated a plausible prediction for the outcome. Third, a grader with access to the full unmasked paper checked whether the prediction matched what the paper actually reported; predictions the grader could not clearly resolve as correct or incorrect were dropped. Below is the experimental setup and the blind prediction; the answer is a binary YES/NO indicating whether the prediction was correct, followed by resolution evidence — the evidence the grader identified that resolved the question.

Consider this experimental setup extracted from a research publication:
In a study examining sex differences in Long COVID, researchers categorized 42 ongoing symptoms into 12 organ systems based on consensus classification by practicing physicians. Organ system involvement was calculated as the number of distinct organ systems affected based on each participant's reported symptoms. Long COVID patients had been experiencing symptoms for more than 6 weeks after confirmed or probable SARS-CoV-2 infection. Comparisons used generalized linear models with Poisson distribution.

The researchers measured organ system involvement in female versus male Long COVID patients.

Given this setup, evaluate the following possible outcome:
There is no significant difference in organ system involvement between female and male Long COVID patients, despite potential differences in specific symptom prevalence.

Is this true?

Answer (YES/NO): NO